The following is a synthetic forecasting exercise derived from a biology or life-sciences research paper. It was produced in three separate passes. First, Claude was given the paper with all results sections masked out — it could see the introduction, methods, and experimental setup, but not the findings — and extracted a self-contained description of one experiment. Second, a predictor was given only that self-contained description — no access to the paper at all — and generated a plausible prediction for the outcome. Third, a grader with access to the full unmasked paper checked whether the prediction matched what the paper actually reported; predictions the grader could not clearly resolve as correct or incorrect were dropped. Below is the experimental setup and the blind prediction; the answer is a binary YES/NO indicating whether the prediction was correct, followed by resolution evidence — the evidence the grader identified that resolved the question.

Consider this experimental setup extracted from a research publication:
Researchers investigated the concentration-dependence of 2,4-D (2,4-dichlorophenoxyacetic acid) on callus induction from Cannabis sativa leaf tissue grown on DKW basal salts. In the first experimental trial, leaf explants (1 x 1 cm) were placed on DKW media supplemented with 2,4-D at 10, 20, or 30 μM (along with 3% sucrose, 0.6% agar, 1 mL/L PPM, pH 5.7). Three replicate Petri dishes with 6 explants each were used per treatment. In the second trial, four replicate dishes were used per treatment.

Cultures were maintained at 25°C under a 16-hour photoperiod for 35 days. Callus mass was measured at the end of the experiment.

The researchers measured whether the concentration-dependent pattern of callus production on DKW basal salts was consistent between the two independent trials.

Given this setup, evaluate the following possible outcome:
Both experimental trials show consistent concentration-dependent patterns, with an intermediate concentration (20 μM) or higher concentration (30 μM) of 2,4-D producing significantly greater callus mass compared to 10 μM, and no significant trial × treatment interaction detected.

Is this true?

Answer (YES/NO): NO